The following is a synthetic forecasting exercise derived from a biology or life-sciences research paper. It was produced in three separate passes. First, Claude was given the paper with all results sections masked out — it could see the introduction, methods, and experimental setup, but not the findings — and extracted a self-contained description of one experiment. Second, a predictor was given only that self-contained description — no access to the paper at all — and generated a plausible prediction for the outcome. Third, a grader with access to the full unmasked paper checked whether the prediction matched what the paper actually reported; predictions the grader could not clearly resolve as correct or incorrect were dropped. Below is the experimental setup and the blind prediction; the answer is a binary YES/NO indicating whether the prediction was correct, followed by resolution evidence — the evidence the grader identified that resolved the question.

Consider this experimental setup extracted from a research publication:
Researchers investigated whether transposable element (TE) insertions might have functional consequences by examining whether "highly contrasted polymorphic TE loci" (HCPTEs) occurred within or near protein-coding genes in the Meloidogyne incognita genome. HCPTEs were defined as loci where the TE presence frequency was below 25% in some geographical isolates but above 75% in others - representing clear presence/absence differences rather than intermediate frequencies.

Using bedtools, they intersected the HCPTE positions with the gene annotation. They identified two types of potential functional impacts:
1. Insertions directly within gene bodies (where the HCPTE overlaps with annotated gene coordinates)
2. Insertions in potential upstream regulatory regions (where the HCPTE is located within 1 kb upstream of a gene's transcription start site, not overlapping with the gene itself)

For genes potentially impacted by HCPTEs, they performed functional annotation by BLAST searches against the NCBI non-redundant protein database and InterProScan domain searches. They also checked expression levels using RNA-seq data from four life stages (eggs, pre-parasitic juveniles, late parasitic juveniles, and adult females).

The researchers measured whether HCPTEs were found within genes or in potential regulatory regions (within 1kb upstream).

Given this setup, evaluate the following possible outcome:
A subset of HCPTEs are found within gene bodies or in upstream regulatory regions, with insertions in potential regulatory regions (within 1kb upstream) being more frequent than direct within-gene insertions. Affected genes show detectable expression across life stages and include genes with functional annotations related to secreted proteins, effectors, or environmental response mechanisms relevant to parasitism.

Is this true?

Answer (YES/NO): NO